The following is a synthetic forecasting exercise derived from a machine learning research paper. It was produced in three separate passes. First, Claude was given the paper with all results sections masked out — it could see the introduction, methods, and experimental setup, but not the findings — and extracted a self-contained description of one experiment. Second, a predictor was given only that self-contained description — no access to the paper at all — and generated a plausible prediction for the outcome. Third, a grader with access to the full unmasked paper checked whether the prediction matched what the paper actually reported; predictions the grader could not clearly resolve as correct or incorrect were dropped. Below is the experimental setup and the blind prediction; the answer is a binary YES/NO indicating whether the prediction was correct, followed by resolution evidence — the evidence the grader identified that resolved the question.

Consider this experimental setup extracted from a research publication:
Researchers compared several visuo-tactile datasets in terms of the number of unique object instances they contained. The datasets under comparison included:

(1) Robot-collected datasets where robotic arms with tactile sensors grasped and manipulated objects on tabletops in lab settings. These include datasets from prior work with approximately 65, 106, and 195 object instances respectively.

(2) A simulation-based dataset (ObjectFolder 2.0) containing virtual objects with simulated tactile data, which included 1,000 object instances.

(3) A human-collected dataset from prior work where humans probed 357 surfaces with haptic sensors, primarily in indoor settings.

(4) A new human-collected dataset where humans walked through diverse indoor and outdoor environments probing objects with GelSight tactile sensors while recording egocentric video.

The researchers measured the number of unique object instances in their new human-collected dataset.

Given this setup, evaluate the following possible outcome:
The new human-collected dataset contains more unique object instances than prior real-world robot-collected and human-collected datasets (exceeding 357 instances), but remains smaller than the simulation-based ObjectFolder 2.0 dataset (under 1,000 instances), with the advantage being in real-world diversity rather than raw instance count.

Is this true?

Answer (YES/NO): NO